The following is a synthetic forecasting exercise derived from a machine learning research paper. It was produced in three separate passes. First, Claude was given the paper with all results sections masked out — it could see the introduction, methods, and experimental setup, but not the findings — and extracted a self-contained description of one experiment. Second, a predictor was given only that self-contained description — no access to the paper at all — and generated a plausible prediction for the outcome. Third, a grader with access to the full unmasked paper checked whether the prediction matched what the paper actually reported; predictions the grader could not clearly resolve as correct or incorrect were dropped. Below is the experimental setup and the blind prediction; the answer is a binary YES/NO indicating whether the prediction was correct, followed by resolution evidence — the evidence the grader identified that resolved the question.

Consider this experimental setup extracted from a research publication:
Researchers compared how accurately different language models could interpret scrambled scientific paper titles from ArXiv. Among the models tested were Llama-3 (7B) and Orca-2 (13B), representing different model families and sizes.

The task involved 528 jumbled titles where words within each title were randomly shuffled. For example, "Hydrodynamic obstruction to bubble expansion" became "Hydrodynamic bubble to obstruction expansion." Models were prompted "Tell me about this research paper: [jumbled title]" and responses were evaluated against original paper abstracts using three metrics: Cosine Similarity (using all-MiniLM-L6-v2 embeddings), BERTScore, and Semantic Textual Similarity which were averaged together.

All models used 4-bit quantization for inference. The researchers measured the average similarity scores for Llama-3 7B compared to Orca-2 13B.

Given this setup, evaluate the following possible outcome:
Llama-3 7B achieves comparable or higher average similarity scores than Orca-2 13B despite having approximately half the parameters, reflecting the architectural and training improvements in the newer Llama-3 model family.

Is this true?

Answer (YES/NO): YES